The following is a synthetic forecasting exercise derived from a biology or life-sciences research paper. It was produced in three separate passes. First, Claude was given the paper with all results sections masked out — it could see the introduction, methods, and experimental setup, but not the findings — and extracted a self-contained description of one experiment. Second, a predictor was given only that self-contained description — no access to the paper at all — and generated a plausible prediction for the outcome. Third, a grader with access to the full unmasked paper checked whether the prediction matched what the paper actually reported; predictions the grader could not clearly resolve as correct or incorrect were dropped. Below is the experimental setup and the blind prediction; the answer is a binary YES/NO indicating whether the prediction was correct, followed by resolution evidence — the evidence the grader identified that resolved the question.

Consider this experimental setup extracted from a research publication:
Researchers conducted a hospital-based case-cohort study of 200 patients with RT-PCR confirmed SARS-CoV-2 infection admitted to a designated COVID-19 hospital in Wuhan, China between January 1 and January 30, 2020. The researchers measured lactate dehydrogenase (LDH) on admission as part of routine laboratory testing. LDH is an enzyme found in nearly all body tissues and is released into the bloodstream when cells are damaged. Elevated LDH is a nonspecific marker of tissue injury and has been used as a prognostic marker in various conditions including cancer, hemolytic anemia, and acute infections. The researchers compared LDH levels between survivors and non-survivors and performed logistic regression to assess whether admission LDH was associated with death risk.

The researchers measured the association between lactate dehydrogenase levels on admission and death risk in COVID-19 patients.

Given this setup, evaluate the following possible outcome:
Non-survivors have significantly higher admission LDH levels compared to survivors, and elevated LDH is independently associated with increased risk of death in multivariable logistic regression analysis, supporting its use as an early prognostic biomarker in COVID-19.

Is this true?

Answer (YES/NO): YES